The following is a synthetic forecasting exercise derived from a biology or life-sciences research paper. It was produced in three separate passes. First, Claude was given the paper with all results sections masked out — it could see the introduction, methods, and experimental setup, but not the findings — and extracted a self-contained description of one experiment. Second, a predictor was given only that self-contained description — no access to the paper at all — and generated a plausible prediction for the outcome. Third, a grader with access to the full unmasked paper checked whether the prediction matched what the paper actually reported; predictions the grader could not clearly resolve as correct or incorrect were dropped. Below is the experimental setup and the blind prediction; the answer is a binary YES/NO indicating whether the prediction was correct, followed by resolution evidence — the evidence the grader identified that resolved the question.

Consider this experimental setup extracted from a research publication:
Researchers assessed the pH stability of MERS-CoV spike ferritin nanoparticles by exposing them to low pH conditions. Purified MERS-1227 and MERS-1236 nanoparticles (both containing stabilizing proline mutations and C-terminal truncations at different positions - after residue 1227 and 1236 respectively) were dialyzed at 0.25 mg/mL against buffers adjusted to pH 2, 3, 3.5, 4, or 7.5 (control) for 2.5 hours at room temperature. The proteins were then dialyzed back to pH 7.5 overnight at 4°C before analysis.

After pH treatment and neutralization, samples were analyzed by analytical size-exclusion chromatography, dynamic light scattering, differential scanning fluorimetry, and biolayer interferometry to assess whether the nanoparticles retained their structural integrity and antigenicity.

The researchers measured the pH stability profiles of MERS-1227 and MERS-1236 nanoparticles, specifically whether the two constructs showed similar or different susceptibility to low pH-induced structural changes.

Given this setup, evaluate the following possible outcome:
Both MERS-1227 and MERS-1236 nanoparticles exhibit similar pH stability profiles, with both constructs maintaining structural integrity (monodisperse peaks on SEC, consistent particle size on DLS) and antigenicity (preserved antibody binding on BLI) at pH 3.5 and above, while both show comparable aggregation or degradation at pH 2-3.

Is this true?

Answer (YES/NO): NO